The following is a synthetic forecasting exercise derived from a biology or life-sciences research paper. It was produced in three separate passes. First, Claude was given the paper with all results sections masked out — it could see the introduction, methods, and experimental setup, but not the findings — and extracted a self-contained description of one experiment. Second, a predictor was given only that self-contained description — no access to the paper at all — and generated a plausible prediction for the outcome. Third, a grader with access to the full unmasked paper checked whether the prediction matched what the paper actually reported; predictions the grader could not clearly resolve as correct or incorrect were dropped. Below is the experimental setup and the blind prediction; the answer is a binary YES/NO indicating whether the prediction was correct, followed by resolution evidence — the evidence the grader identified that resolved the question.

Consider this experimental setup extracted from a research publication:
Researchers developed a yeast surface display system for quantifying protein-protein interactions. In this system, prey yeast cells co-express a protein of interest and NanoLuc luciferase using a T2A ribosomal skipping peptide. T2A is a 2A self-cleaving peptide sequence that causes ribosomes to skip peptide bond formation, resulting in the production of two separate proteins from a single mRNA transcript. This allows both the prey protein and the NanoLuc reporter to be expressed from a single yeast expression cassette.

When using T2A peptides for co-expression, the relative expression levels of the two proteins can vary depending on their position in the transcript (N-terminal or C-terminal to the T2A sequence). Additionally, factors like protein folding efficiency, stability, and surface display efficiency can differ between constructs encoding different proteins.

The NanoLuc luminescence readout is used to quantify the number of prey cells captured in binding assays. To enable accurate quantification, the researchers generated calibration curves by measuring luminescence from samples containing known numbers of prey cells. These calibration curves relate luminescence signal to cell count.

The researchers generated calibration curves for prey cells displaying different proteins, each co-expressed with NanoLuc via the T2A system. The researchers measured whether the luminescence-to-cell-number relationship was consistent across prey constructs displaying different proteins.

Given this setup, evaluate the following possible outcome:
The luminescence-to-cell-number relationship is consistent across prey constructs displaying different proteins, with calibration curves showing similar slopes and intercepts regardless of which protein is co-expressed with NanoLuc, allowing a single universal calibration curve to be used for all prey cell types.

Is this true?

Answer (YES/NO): NO